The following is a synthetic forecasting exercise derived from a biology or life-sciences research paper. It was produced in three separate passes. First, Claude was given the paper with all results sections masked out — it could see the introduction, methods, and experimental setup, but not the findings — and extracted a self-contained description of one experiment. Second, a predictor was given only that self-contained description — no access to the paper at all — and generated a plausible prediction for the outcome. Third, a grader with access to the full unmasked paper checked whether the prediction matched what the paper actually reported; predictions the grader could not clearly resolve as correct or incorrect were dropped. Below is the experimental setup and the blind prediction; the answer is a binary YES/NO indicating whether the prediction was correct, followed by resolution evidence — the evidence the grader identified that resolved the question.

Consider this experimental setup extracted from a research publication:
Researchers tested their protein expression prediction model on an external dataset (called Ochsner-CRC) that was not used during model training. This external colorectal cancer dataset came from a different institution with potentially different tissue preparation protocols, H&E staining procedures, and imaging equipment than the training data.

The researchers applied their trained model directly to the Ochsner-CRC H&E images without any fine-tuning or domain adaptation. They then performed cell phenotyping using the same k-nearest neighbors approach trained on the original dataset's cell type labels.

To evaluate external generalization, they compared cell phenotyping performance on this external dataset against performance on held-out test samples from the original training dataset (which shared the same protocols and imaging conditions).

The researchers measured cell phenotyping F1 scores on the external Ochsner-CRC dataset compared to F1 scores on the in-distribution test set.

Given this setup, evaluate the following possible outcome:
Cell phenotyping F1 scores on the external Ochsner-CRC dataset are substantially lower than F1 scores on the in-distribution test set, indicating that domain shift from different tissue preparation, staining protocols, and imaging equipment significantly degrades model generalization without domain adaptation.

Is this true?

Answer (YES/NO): NO